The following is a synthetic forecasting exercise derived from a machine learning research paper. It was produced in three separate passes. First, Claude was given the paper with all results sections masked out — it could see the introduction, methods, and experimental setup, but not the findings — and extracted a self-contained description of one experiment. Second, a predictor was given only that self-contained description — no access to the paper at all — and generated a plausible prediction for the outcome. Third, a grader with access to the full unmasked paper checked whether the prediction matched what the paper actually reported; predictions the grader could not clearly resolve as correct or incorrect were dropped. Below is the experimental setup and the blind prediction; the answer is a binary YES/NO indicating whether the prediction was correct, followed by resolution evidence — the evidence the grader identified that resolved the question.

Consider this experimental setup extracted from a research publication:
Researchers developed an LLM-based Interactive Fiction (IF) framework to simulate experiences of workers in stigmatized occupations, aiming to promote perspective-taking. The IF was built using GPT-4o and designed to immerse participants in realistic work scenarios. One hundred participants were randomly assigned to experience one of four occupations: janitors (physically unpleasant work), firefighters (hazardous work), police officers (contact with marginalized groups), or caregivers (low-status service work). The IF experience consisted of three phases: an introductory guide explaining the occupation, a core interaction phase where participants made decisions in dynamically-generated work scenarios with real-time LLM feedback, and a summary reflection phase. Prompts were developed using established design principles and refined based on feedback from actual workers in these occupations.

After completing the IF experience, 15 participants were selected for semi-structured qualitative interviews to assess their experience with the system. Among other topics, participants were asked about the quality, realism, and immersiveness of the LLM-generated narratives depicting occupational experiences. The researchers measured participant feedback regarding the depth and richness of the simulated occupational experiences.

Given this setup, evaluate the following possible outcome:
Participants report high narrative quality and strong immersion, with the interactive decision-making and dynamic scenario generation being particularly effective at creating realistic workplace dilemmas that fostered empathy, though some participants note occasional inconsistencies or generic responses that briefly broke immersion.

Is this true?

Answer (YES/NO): NO